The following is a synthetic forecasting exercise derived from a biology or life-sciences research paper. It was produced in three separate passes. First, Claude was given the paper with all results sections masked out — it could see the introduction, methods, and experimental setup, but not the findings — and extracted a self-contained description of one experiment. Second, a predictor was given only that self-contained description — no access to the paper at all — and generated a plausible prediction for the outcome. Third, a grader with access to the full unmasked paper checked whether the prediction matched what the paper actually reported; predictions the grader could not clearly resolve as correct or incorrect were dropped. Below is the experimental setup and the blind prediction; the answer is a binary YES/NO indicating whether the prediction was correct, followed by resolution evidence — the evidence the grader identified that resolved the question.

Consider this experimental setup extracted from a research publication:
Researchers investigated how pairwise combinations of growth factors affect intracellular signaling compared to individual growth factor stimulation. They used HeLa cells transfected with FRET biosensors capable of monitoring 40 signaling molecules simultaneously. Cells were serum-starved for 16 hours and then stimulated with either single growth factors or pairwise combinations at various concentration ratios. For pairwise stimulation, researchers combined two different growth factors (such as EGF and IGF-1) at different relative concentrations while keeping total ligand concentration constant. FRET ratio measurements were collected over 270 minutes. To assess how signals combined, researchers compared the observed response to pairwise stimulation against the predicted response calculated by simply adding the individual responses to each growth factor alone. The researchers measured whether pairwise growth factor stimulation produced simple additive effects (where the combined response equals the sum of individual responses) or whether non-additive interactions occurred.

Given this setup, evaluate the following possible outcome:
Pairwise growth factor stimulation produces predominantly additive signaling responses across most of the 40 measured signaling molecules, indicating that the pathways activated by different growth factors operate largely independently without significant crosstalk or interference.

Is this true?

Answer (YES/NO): NO